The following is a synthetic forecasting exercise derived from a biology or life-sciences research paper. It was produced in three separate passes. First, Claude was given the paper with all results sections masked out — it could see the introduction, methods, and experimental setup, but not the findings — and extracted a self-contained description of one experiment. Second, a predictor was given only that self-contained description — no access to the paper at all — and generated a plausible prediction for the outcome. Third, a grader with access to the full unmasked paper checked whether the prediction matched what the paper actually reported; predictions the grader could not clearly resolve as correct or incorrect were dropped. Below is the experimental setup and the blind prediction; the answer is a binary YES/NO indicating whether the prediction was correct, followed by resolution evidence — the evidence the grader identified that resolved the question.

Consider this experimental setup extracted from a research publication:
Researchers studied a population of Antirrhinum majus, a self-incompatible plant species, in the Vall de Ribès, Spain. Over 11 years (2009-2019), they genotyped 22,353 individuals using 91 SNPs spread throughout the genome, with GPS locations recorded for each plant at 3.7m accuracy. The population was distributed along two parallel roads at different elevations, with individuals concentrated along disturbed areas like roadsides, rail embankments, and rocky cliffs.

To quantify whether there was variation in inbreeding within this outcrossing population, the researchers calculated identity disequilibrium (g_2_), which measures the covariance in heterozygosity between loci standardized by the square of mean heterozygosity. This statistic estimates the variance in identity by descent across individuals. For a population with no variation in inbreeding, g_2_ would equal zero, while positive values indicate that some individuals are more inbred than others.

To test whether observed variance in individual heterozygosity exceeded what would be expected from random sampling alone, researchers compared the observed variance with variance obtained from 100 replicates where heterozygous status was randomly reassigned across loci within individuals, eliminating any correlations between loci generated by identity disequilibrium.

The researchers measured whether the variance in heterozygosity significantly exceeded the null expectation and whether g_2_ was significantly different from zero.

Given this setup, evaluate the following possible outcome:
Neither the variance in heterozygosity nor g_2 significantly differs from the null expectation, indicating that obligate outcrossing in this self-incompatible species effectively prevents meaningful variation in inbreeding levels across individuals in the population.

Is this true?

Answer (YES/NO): NO